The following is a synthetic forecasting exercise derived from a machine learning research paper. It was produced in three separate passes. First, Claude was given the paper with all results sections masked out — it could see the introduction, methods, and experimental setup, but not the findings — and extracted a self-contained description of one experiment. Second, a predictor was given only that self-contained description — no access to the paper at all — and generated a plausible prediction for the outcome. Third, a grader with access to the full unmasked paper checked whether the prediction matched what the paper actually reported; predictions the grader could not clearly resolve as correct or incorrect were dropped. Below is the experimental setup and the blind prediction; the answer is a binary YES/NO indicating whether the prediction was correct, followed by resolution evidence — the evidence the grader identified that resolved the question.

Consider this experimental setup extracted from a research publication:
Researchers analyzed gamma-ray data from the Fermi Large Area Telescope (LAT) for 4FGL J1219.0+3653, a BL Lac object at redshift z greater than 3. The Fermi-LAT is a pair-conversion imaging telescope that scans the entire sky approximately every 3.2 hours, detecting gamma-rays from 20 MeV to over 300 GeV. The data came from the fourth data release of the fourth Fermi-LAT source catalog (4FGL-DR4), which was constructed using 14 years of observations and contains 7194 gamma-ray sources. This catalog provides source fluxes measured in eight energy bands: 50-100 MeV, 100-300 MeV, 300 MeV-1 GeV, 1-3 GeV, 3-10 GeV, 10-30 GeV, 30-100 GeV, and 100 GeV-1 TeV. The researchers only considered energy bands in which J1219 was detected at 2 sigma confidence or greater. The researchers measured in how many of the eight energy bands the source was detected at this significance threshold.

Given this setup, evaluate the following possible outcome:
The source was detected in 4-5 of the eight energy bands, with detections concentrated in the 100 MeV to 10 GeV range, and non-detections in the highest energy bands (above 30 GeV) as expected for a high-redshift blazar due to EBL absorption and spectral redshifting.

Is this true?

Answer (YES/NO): NO